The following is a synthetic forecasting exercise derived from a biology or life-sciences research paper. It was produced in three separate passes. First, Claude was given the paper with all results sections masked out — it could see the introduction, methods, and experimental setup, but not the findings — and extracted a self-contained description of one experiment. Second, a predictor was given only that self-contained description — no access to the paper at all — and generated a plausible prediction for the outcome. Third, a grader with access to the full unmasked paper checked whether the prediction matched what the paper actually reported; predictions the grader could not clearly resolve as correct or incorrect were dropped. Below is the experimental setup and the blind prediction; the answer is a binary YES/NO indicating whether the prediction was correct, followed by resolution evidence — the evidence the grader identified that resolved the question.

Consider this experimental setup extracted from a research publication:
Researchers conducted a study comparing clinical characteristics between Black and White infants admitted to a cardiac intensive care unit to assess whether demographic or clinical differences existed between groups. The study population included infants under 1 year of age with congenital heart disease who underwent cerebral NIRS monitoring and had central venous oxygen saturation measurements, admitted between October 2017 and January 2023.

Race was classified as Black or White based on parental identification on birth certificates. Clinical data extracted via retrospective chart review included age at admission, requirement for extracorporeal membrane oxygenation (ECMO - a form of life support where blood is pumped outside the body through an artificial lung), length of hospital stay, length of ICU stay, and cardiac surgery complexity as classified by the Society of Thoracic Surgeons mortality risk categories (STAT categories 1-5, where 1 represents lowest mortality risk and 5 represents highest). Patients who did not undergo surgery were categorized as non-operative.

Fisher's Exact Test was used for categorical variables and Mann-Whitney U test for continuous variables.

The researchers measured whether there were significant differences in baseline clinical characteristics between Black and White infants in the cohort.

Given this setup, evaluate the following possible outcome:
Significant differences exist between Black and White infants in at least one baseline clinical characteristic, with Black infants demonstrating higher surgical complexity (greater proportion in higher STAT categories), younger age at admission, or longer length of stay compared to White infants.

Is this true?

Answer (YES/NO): NO